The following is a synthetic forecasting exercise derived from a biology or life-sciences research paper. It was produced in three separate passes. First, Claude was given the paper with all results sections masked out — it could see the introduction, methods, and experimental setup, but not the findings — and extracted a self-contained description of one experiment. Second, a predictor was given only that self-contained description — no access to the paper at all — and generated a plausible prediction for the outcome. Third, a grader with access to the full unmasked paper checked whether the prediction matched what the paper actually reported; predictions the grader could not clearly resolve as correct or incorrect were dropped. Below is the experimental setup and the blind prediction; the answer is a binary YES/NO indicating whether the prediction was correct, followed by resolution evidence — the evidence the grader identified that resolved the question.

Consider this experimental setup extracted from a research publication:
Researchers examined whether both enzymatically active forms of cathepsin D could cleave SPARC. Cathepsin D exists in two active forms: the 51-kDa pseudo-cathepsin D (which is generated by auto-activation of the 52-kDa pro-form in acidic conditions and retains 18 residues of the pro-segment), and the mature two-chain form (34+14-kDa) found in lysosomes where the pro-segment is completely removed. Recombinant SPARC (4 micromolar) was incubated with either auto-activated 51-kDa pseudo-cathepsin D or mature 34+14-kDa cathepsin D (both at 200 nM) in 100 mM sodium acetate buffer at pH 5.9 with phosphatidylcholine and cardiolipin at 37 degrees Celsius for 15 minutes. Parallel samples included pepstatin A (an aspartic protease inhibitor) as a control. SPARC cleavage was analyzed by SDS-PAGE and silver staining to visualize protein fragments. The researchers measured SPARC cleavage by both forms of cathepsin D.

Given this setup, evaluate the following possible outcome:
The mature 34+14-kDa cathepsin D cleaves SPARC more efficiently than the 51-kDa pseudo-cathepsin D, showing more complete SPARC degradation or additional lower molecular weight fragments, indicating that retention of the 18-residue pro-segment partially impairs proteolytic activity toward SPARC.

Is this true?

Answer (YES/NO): NO